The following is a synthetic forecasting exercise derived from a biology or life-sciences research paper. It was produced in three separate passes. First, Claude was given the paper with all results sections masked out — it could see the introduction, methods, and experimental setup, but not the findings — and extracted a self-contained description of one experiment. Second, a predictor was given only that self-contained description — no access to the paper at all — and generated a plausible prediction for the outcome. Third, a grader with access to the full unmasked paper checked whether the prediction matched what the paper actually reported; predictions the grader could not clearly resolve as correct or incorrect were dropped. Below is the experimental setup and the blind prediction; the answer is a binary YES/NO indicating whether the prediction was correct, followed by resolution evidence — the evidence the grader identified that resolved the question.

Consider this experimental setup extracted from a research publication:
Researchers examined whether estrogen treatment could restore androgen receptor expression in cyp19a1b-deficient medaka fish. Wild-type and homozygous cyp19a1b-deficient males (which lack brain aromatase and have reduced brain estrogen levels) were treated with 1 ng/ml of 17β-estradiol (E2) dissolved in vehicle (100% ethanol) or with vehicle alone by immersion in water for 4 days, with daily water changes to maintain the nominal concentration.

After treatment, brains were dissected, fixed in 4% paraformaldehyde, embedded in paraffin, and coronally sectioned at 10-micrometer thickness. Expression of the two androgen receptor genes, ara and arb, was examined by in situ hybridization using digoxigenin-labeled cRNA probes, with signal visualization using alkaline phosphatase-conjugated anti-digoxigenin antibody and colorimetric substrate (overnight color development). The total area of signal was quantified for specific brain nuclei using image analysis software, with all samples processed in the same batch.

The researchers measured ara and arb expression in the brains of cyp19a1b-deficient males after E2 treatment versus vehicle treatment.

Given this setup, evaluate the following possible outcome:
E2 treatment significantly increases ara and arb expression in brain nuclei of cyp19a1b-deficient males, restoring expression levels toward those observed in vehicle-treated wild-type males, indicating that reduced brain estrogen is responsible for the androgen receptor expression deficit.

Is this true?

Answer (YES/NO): YES